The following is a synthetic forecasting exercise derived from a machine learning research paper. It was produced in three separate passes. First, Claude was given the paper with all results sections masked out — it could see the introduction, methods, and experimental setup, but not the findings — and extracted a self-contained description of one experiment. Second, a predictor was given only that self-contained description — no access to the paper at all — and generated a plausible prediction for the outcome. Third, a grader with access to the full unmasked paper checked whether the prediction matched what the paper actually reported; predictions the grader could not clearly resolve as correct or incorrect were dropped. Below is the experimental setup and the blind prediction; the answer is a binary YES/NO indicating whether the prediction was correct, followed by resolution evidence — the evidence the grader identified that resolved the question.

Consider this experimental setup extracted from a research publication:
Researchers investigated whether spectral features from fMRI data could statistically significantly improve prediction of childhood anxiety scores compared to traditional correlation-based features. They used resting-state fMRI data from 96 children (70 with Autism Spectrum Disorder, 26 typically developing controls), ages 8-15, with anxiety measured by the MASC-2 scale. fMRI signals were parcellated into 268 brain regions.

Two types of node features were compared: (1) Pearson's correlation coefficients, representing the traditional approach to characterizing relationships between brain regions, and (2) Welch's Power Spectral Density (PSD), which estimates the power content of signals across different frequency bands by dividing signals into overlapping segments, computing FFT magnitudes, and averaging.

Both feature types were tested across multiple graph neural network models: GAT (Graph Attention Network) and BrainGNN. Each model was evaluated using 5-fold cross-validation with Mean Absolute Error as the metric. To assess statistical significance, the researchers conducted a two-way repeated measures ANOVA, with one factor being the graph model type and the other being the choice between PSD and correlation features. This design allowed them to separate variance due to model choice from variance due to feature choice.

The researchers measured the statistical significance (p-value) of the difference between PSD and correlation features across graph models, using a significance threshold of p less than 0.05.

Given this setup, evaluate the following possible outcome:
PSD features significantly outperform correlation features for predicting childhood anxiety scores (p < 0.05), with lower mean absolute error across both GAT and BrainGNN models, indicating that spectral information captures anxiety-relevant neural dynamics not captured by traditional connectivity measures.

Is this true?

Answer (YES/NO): YES